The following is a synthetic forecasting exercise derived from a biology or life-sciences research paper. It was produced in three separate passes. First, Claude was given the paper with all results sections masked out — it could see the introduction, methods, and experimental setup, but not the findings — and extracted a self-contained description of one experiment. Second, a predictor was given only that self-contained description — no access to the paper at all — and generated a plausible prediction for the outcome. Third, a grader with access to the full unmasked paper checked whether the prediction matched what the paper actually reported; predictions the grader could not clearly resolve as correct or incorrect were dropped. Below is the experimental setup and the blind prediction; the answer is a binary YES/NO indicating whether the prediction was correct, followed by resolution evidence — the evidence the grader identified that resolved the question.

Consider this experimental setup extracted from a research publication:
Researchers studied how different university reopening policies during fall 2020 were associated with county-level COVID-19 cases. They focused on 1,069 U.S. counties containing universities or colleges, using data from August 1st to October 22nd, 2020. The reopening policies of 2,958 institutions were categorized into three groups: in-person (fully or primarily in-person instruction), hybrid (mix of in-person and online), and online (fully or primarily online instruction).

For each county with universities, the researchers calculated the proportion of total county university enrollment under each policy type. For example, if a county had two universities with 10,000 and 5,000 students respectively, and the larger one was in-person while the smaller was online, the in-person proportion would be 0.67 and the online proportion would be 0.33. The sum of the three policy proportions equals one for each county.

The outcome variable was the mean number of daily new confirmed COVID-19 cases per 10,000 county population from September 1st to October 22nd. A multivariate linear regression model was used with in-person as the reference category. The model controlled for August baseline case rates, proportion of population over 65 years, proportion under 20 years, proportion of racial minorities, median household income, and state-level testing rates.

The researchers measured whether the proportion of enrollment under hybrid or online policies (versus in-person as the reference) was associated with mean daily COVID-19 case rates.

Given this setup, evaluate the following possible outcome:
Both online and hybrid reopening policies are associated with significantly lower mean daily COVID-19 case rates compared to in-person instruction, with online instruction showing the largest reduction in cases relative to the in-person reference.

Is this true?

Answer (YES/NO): YES